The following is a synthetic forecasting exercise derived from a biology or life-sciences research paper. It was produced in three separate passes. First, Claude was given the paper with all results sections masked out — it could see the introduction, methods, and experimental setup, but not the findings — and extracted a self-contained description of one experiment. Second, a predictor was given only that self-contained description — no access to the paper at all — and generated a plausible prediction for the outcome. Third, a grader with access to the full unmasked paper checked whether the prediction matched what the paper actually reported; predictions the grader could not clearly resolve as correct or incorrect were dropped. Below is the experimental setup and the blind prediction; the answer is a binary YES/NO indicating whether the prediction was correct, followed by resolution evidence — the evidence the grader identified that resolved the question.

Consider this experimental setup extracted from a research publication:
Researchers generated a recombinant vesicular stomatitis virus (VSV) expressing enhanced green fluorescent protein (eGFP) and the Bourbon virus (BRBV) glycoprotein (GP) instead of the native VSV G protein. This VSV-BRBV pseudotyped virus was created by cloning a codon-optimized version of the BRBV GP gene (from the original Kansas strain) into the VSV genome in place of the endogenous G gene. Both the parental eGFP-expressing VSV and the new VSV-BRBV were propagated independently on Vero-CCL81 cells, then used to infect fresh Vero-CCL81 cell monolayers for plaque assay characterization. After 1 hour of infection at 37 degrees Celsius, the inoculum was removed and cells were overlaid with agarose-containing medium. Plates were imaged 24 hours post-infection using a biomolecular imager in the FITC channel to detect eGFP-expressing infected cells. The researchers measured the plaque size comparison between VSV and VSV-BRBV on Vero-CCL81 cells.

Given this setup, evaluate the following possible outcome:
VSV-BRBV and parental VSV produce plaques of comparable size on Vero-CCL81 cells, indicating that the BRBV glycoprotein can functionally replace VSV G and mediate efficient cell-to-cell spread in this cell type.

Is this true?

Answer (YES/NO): YES